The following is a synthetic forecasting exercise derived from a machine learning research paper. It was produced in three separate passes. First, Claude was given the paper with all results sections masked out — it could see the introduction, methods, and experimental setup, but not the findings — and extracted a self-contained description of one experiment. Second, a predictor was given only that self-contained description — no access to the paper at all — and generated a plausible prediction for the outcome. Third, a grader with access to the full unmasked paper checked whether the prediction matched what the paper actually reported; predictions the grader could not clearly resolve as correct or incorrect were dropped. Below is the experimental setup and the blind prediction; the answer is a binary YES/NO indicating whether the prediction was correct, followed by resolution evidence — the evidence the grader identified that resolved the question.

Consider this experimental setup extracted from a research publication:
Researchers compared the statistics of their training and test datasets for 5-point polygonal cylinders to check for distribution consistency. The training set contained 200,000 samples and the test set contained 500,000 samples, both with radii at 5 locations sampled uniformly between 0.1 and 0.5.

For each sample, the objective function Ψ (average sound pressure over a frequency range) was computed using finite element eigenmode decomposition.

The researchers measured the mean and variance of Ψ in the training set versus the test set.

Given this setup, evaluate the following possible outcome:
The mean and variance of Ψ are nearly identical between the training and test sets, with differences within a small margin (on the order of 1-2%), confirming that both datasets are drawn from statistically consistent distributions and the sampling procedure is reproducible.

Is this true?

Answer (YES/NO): YES